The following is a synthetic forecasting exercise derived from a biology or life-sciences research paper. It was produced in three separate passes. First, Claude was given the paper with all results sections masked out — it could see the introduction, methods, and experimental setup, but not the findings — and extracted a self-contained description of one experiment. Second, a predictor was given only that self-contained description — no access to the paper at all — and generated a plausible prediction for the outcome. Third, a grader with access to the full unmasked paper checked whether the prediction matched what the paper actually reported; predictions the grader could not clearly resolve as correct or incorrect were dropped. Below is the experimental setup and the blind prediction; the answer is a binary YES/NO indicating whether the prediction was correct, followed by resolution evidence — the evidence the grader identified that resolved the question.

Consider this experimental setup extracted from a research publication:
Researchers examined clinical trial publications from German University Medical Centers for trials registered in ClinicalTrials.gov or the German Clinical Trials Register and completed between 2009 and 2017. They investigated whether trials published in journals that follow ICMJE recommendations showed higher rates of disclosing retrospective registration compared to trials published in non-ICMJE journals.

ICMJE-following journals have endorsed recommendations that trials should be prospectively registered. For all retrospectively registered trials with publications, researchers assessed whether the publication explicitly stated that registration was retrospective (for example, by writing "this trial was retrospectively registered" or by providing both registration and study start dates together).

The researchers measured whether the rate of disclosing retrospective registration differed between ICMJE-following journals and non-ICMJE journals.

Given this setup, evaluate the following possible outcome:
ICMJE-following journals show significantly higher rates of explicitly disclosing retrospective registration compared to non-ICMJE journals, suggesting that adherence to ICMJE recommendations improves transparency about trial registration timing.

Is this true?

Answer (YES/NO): YES